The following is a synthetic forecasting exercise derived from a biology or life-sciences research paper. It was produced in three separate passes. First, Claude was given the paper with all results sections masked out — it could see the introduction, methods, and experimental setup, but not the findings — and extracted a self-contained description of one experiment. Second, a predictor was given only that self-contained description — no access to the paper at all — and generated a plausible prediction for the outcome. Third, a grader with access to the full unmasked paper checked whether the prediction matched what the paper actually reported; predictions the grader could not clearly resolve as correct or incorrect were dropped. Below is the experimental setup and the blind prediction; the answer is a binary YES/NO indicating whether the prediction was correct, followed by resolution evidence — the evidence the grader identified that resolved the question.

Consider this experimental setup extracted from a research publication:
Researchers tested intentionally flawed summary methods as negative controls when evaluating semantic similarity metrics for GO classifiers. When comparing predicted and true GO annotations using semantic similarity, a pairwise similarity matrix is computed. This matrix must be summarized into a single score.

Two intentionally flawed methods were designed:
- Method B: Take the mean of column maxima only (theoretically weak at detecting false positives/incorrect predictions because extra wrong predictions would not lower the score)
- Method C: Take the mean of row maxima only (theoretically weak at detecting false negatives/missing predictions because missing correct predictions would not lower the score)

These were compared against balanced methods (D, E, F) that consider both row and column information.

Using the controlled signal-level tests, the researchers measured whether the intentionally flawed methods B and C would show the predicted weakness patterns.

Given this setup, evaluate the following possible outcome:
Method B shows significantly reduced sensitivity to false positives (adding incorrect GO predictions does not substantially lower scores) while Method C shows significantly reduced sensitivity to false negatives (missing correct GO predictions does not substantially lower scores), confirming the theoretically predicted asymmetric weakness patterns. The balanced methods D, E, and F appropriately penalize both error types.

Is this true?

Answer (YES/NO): NO